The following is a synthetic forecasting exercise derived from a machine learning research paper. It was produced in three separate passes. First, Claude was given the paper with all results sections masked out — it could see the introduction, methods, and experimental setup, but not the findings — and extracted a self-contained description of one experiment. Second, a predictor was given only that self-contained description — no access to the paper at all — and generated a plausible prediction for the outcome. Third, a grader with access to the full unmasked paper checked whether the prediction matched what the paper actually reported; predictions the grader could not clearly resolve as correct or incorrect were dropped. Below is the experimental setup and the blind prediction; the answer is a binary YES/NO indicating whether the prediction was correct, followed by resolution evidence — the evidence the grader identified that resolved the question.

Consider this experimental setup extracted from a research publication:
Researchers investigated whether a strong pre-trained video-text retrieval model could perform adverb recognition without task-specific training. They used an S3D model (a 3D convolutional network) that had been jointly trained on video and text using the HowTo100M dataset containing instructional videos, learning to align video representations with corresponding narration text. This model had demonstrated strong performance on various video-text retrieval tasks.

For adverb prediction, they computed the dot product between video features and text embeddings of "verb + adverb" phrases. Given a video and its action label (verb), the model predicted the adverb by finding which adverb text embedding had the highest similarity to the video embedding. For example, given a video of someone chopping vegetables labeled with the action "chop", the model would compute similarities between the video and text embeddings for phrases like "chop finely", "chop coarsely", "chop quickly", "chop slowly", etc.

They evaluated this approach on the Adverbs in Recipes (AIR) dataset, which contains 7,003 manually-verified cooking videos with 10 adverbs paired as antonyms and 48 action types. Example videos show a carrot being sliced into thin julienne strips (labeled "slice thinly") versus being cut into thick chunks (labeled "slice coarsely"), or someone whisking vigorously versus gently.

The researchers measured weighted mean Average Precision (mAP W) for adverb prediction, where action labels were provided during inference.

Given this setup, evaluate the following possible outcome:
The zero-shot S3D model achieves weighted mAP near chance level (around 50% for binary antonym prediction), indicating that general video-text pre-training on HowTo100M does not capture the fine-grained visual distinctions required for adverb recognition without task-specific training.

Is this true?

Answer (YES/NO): NO